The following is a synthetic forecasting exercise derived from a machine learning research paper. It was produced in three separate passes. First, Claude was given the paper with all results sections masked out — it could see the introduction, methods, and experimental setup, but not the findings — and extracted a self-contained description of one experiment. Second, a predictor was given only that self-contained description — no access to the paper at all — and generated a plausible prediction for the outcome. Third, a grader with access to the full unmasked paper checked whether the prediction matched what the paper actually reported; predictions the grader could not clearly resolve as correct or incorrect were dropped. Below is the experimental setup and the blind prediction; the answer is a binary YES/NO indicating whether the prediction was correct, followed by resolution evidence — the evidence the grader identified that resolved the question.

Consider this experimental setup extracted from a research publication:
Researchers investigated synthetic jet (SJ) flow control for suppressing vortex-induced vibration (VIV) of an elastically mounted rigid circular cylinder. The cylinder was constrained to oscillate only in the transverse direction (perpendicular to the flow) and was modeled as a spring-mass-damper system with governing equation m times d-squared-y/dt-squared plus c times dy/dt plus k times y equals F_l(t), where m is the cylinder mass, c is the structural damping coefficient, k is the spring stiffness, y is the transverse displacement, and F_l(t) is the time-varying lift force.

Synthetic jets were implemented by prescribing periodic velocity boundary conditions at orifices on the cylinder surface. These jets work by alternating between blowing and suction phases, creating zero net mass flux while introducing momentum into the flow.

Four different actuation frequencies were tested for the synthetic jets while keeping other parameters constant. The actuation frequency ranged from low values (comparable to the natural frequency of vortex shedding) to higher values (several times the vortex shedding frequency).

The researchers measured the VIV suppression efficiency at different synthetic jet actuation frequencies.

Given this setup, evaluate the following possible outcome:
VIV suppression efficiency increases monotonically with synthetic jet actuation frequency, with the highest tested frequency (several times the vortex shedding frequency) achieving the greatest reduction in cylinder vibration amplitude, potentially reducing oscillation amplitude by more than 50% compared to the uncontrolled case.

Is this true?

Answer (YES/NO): NO